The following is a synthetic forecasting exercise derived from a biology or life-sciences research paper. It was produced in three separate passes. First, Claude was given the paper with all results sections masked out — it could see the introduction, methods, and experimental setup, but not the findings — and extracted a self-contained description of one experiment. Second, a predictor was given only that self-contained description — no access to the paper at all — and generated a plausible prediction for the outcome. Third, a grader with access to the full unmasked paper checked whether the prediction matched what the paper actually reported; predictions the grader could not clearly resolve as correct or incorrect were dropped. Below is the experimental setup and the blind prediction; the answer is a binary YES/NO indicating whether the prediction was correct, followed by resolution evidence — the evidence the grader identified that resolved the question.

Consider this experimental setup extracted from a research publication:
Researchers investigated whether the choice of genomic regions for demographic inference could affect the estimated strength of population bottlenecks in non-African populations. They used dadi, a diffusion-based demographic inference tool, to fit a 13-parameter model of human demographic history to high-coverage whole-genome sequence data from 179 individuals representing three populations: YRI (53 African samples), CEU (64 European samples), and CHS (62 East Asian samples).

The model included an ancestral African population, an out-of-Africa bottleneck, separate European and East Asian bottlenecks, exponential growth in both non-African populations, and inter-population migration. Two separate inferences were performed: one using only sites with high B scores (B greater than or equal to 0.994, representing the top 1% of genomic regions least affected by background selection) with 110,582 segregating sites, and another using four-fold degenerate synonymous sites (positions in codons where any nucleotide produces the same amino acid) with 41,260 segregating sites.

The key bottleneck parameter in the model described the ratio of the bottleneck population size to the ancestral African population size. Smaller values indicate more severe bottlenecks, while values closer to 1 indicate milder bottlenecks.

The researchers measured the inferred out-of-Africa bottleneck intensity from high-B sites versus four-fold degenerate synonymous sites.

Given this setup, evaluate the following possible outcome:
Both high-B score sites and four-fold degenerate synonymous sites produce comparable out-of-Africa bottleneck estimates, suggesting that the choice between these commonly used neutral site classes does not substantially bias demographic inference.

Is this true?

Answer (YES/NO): NO